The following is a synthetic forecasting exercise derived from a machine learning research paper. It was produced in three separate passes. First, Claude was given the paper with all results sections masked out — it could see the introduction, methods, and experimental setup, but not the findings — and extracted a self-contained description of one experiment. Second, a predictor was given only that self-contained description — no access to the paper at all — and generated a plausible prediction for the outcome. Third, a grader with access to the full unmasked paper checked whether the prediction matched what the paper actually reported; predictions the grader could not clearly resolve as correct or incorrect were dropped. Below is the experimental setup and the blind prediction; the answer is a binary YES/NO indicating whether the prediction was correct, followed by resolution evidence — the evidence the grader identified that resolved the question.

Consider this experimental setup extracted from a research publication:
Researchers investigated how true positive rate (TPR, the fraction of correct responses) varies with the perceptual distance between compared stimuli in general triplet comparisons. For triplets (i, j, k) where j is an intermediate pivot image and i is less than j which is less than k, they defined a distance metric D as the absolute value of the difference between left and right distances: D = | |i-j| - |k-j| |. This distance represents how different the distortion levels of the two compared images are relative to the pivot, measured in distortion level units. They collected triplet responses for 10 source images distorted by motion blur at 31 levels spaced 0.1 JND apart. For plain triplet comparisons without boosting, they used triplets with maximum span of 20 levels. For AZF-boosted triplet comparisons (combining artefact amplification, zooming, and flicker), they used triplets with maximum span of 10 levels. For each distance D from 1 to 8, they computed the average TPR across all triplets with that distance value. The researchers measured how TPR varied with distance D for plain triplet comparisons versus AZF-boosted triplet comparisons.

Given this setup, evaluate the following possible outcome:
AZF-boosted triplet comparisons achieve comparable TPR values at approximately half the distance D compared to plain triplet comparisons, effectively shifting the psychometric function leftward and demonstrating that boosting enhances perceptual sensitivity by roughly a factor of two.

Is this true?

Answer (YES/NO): NO